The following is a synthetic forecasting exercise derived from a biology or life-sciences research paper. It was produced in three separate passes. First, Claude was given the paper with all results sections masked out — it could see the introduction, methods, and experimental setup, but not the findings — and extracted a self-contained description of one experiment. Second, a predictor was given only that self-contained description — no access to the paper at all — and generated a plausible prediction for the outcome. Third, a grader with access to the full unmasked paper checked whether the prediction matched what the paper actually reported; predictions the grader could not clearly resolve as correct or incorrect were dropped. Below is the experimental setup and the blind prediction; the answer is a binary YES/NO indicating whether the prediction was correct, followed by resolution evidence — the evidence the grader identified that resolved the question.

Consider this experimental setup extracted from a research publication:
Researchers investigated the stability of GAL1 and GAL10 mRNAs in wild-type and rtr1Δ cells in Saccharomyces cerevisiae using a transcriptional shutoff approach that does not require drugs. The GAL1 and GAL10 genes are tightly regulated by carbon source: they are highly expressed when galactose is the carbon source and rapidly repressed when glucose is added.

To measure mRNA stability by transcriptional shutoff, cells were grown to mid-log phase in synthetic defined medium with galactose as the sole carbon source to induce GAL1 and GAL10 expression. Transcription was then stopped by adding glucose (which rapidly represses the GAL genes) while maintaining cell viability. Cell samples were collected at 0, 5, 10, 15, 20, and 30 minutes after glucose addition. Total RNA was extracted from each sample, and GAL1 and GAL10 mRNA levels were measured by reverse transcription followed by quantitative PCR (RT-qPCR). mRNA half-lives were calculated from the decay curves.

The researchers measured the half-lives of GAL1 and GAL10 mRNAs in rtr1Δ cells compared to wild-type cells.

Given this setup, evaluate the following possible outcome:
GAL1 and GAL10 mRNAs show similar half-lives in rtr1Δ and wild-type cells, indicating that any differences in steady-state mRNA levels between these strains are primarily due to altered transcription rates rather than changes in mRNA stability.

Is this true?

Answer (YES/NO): NO